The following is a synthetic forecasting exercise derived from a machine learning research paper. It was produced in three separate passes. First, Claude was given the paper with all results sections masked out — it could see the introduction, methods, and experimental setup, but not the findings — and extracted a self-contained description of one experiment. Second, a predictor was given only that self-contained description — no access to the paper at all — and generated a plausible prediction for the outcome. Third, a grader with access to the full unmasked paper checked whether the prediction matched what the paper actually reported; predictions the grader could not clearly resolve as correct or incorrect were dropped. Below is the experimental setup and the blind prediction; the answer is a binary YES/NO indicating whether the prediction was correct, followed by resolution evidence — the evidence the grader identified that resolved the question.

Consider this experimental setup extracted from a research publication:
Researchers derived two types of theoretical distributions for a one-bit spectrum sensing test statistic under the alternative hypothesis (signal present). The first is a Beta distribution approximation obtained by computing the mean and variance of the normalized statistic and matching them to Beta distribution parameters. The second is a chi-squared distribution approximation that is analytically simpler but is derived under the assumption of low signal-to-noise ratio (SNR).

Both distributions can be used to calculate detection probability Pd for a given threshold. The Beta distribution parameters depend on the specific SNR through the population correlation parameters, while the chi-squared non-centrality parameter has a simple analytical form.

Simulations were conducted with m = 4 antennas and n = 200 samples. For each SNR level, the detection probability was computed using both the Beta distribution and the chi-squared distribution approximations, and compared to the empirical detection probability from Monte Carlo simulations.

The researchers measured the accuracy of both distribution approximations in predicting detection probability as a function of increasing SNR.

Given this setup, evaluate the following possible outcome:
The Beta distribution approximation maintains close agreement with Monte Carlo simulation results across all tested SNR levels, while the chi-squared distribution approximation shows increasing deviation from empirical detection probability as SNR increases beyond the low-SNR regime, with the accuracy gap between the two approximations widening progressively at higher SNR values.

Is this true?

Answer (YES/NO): YES